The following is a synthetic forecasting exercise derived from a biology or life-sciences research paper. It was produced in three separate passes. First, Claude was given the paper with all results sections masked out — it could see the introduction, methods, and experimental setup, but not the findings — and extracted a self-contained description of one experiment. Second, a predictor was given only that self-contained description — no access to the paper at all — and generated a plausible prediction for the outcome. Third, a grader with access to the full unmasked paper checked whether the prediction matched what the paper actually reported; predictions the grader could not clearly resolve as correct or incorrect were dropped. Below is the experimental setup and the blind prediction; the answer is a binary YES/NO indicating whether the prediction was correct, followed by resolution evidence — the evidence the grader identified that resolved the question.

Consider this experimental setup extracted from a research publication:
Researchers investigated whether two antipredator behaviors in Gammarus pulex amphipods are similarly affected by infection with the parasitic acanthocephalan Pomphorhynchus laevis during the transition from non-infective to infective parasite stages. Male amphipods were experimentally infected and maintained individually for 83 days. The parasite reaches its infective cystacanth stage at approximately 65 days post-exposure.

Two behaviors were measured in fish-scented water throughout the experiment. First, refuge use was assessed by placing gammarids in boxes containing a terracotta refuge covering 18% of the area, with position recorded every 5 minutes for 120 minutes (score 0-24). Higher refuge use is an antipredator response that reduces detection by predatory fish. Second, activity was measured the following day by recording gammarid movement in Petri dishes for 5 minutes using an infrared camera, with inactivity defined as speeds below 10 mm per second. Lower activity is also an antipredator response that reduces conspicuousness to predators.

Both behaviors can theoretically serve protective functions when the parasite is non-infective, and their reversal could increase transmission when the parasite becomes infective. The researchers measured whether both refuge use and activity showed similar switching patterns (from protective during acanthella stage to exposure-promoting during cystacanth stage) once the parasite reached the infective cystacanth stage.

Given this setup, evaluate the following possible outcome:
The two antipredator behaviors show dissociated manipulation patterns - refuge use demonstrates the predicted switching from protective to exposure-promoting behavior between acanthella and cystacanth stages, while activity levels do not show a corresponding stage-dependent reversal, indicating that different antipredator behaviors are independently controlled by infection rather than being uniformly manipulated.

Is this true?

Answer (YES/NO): YES